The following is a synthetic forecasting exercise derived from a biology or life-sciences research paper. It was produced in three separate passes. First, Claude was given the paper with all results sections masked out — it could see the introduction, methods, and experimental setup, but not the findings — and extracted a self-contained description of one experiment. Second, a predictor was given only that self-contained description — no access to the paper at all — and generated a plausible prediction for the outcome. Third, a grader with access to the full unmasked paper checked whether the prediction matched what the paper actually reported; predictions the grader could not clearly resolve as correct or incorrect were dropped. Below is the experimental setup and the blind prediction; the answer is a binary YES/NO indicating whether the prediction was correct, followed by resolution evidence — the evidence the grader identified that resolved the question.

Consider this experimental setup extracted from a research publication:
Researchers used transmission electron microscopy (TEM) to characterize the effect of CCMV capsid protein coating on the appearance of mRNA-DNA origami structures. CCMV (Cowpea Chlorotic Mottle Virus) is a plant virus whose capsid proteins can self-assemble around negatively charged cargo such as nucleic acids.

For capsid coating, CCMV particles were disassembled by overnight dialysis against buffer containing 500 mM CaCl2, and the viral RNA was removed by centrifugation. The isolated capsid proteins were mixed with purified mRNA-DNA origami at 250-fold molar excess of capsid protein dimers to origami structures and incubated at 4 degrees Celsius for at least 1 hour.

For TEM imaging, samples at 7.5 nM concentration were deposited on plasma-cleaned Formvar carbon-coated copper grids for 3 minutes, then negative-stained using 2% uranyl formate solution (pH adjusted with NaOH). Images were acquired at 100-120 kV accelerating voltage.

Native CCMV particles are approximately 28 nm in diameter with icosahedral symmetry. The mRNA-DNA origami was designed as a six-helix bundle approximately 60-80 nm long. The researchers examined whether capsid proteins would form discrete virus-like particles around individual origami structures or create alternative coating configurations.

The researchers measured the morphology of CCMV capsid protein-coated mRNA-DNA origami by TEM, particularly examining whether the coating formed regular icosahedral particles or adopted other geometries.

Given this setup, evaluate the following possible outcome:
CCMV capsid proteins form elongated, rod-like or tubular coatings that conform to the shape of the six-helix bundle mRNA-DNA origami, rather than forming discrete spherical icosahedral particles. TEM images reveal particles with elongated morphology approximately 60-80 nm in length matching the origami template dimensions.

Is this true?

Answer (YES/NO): NO